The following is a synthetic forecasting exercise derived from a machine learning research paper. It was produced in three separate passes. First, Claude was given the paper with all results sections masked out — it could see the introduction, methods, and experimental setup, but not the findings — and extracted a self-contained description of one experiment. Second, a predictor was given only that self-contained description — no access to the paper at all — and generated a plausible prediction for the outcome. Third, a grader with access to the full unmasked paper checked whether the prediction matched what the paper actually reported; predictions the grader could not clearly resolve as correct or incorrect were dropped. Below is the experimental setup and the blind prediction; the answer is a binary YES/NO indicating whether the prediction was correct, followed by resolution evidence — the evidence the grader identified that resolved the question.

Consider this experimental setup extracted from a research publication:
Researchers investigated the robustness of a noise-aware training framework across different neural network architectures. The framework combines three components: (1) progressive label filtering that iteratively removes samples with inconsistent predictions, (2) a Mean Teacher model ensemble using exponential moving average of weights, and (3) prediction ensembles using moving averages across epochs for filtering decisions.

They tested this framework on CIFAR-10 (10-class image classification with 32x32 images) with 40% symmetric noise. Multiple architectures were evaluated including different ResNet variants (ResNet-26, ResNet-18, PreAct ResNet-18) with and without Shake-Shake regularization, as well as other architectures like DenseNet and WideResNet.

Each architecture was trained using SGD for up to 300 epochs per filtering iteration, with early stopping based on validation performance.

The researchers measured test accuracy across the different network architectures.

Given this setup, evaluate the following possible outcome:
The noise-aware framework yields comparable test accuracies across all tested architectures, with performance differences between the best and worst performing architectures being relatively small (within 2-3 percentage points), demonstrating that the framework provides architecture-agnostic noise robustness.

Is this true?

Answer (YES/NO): YES